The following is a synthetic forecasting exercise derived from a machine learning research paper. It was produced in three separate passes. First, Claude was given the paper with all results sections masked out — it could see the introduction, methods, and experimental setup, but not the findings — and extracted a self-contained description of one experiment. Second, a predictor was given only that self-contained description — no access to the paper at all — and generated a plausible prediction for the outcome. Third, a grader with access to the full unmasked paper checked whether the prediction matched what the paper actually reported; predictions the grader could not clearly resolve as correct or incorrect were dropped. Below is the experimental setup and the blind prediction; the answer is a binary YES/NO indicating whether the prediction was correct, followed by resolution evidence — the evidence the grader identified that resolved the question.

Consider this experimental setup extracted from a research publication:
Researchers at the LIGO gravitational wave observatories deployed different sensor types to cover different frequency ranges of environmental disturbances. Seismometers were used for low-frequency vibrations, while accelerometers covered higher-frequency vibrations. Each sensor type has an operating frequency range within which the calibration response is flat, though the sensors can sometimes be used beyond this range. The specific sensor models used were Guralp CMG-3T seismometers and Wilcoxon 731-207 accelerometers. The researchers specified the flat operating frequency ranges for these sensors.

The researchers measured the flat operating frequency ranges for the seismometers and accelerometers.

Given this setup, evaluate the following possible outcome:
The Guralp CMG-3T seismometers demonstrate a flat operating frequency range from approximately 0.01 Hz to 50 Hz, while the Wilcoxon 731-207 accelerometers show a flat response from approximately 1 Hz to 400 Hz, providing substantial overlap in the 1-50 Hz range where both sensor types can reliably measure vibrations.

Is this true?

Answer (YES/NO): NO